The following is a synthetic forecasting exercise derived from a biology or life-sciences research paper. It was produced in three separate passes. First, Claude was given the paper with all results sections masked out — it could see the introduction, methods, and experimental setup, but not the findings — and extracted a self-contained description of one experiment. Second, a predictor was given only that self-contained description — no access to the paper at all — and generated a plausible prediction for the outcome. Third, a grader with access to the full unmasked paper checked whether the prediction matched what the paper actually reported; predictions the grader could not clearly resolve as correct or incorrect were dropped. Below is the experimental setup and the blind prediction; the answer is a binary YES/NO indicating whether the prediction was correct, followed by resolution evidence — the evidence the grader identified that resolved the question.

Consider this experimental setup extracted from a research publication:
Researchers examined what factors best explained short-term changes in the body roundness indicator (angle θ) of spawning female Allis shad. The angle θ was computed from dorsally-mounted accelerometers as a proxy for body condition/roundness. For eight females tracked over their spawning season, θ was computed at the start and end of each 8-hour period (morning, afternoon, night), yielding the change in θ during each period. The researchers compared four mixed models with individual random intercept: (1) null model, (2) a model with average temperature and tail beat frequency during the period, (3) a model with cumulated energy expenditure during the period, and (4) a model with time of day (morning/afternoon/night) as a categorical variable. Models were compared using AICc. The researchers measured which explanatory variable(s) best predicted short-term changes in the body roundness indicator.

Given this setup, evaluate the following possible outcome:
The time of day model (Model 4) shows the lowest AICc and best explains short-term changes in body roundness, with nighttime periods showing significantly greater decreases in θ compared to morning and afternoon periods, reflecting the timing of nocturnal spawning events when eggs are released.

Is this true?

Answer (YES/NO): NO